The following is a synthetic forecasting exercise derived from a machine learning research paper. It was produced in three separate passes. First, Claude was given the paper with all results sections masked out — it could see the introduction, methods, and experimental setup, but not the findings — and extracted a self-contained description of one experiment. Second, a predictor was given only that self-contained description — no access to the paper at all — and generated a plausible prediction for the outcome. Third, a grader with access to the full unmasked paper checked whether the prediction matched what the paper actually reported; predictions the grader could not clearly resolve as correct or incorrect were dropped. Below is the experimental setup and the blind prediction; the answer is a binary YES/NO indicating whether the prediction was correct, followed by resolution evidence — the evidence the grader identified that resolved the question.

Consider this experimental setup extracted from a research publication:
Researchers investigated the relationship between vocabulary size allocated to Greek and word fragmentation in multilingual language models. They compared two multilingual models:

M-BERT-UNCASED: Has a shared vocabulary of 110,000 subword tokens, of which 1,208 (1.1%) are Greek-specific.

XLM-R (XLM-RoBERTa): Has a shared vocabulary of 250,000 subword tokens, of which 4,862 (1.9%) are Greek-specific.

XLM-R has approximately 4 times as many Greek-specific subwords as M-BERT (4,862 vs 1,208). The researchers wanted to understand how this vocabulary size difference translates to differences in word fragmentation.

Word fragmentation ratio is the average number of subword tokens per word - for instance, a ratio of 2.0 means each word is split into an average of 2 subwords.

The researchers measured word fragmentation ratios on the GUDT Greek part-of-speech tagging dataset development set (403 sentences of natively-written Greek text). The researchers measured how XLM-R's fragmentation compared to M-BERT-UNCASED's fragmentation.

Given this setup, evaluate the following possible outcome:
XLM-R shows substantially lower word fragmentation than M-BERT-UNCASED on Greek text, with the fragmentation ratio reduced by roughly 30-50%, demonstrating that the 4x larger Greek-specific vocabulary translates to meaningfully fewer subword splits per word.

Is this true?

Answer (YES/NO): NO